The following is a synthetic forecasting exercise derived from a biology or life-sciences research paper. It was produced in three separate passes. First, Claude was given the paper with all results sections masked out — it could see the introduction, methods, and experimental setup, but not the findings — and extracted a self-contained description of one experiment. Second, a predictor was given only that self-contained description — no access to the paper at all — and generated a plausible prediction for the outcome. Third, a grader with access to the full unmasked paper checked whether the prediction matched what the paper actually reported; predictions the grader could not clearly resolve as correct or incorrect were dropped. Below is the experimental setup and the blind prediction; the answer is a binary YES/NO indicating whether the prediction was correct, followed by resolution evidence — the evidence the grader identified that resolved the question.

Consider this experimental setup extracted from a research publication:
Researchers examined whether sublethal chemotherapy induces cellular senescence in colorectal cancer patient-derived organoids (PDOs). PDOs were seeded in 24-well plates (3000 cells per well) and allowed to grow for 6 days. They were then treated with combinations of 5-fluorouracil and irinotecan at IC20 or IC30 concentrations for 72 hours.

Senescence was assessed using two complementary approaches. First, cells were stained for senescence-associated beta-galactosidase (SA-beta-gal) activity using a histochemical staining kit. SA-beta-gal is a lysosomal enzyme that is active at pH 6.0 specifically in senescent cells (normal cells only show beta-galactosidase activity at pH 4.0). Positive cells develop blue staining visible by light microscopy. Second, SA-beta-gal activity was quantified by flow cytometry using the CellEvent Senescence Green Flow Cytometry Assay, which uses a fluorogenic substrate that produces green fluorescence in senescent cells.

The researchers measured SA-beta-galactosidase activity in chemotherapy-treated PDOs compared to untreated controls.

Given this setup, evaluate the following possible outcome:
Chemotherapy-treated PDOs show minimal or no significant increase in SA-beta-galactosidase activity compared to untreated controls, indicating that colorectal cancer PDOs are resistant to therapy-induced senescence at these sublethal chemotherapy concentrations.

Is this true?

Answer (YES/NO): YES